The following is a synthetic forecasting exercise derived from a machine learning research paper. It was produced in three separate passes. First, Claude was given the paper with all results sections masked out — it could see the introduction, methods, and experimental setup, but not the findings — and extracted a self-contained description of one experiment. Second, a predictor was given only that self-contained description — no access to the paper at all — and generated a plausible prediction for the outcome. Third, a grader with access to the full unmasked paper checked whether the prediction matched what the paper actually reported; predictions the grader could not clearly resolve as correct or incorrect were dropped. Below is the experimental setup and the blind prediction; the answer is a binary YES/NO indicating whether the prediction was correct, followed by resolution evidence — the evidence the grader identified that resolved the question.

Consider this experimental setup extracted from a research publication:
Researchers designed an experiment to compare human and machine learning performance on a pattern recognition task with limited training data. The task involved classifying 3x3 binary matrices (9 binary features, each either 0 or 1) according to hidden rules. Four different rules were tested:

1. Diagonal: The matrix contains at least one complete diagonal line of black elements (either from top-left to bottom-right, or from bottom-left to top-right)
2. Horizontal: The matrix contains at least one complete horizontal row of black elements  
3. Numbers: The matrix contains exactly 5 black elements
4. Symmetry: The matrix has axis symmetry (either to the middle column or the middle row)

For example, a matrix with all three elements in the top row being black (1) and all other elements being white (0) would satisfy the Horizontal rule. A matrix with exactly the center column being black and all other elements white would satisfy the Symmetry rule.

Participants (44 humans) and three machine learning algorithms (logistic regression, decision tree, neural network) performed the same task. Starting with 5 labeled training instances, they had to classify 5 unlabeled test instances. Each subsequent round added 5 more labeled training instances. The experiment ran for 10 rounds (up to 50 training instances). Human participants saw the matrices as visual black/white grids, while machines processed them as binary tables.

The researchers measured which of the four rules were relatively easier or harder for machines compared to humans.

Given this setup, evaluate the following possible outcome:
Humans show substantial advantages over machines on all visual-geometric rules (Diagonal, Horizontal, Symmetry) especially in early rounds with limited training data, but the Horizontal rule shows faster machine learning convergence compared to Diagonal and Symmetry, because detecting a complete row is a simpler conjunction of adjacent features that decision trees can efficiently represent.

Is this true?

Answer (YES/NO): NO